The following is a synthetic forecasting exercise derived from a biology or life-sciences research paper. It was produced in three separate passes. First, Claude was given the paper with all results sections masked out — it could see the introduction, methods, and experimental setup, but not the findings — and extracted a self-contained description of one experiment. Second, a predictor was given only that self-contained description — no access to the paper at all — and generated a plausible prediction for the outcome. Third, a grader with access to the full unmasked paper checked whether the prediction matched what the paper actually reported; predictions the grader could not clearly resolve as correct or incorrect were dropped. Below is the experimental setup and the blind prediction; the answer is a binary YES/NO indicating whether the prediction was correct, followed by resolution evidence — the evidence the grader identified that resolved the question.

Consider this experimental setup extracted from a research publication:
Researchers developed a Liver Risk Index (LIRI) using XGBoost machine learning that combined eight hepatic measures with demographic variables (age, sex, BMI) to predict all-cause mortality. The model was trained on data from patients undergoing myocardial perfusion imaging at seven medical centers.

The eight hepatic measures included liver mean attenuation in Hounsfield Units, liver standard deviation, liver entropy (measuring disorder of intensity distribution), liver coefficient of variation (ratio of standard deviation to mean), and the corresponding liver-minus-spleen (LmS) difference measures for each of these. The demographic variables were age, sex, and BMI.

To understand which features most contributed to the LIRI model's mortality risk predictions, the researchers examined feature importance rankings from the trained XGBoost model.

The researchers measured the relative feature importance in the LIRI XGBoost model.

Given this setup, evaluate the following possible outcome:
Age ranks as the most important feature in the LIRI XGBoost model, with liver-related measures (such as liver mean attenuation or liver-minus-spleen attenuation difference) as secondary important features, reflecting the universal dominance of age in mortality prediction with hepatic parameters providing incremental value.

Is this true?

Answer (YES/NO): NO